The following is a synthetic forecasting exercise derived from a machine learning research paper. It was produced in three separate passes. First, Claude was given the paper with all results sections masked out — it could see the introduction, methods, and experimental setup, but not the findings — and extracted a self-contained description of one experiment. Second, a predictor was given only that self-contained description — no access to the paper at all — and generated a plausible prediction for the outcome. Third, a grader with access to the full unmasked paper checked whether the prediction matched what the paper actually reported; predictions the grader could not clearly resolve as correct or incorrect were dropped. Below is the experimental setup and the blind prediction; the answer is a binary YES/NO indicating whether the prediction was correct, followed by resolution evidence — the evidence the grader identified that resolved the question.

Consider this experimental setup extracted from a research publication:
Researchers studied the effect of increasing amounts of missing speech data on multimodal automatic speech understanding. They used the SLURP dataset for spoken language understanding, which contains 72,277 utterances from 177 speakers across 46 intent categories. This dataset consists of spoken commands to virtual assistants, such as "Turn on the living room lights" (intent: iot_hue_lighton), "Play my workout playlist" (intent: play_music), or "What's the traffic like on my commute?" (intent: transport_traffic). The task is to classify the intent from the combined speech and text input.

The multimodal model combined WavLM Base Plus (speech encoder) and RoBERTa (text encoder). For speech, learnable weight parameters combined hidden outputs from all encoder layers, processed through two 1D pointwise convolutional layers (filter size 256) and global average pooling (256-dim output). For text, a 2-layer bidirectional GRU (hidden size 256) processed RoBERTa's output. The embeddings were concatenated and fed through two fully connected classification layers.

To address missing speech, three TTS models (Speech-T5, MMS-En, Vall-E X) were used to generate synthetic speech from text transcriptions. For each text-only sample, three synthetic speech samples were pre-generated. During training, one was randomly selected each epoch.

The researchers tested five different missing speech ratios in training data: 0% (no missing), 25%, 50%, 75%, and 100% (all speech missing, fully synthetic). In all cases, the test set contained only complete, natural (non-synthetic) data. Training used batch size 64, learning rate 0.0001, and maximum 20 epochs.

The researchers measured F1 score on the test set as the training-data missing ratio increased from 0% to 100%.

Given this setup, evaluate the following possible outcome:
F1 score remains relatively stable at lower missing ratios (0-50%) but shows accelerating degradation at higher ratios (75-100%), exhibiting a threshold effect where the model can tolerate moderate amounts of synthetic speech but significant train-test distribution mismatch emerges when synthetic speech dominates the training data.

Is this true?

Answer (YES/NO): NO